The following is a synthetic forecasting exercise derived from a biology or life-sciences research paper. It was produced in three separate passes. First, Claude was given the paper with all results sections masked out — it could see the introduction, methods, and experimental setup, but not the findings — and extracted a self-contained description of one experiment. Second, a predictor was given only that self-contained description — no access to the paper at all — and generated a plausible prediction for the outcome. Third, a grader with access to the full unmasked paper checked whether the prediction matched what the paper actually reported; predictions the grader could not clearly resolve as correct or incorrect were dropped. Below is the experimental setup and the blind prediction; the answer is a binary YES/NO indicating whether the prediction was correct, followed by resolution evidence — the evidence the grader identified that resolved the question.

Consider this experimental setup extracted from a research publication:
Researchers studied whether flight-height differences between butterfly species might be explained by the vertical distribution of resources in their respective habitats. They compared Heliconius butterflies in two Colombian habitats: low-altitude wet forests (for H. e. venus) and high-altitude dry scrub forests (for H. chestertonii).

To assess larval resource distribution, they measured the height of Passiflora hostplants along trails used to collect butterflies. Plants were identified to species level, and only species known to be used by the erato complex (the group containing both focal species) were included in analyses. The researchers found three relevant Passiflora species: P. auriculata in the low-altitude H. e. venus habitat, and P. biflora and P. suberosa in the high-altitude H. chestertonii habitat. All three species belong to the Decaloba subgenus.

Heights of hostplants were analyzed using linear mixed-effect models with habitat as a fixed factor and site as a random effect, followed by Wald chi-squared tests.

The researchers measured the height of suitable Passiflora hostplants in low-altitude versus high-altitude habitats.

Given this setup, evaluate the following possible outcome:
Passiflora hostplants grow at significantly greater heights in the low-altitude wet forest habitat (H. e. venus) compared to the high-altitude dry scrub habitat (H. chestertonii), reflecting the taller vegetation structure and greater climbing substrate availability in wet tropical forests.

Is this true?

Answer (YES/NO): NO